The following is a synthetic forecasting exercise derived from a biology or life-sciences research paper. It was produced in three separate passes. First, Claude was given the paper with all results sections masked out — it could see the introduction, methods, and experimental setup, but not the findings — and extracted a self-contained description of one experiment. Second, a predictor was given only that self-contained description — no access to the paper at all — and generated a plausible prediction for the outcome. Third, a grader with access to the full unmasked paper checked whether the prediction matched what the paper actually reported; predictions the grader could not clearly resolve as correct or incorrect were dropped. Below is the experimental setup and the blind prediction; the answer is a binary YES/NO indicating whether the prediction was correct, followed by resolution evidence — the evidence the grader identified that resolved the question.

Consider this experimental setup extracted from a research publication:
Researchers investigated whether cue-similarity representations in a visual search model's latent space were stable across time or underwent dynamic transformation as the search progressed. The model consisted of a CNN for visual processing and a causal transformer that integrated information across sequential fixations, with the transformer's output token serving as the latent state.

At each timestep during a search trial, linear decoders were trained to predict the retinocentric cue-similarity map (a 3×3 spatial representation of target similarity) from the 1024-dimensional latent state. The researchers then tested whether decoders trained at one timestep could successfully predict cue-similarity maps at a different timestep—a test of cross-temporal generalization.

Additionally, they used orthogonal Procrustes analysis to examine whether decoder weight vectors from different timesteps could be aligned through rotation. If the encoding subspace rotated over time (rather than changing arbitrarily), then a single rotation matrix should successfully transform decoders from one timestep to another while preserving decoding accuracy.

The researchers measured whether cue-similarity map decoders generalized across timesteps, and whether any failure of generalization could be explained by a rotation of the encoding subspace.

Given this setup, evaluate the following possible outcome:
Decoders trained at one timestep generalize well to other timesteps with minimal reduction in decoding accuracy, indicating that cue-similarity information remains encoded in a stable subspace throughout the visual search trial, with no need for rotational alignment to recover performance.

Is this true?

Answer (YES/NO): NO